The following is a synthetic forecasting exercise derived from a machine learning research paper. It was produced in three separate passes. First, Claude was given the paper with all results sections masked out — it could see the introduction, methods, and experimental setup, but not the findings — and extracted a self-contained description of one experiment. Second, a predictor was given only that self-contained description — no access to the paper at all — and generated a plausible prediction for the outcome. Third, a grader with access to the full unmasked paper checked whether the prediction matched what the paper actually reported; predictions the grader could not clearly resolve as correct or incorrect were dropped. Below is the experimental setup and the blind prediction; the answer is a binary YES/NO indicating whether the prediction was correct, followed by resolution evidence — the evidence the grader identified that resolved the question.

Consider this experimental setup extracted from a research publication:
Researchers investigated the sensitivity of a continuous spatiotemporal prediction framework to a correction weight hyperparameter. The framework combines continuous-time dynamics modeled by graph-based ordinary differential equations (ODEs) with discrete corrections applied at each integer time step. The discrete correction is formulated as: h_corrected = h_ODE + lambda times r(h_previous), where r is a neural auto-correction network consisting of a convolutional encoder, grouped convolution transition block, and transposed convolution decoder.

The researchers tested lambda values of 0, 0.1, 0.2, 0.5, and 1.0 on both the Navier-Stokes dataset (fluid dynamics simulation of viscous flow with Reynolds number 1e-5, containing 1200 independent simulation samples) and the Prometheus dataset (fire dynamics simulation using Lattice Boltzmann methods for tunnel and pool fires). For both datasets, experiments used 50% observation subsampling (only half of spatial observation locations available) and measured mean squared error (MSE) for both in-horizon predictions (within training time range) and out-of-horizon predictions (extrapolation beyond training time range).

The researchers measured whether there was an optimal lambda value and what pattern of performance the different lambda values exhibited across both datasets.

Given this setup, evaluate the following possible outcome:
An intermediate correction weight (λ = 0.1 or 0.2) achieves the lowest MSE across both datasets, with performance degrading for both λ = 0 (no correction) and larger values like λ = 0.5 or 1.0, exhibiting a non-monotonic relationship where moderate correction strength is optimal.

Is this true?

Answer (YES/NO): NO